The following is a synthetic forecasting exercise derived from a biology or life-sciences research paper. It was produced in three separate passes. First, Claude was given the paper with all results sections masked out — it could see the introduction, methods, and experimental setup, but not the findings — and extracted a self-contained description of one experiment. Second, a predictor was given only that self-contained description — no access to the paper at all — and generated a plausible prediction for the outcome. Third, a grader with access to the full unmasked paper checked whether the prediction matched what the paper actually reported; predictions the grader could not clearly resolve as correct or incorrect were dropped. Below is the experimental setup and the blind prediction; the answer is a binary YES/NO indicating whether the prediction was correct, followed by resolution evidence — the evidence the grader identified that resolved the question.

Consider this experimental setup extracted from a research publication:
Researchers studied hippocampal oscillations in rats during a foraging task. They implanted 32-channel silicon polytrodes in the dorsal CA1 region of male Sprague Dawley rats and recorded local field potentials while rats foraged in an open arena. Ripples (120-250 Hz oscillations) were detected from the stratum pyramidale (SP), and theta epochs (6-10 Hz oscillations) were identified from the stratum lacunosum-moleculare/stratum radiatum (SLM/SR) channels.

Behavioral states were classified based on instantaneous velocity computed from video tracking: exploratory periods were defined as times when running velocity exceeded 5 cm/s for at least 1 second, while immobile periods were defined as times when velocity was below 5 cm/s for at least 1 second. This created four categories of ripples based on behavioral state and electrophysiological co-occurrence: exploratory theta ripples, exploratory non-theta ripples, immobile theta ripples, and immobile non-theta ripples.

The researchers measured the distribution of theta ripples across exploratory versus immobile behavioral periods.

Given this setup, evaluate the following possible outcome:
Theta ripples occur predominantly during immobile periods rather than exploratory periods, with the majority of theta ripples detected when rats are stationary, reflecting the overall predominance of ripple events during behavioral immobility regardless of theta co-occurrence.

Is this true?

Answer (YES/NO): YES